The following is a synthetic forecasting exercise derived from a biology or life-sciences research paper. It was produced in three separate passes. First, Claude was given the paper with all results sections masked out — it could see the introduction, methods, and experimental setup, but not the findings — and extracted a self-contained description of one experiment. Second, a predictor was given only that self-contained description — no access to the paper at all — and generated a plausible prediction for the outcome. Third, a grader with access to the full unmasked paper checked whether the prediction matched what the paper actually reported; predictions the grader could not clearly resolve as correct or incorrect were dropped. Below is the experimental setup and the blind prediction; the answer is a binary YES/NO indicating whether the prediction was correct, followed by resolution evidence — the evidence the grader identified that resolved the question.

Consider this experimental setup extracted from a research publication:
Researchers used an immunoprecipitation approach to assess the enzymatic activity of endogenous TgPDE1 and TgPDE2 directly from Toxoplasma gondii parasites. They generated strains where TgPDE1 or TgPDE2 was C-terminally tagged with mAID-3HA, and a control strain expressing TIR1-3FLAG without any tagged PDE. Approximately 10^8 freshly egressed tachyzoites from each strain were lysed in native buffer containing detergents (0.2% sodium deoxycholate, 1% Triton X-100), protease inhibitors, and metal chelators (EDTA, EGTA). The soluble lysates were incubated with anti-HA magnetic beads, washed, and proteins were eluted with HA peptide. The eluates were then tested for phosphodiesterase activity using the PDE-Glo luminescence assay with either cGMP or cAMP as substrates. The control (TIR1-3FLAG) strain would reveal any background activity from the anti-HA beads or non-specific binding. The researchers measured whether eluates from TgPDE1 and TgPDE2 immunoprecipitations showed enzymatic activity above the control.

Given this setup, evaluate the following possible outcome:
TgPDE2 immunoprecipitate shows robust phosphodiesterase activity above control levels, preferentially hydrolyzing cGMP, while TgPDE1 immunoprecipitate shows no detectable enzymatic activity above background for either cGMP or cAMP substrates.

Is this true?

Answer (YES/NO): NO